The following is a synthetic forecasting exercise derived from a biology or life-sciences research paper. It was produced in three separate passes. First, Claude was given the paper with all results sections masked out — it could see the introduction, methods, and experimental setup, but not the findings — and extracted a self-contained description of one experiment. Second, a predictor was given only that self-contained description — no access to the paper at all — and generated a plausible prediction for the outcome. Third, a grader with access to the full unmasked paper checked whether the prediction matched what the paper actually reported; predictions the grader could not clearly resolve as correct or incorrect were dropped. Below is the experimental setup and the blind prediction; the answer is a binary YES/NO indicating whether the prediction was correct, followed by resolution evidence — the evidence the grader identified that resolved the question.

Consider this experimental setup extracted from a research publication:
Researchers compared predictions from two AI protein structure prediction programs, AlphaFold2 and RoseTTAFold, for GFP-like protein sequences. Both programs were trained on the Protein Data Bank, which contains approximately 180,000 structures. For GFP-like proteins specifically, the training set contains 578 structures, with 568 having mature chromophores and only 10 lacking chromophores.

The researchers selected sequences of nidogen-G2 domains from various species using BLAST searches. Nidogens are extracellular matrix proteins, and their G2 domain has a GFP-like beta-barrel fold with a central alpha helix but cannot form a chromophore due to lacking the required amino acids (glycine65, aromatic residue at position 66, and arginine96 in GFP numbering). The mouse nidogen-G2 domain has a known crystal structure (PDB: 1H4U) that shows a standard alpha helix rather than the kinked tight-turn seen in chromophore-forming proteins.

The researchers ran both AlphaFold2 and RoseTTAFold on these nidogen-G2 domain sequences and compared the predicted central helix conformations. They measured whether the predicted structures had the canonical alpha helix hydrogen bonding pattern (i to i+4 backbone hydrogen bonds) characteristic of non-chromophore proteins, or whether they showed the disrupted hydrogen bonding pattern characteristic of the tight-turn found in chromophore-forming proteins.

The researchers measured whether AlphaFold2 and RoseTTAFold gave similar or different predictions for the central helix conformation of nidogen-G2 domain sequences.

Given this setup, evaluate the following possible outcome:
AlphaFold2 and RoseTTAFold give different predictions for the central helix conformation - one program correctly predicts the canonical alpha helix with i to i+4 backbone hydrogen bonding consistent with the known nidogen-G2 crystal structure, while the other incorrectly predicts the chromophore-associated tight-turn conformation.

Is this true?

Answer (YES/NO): NO